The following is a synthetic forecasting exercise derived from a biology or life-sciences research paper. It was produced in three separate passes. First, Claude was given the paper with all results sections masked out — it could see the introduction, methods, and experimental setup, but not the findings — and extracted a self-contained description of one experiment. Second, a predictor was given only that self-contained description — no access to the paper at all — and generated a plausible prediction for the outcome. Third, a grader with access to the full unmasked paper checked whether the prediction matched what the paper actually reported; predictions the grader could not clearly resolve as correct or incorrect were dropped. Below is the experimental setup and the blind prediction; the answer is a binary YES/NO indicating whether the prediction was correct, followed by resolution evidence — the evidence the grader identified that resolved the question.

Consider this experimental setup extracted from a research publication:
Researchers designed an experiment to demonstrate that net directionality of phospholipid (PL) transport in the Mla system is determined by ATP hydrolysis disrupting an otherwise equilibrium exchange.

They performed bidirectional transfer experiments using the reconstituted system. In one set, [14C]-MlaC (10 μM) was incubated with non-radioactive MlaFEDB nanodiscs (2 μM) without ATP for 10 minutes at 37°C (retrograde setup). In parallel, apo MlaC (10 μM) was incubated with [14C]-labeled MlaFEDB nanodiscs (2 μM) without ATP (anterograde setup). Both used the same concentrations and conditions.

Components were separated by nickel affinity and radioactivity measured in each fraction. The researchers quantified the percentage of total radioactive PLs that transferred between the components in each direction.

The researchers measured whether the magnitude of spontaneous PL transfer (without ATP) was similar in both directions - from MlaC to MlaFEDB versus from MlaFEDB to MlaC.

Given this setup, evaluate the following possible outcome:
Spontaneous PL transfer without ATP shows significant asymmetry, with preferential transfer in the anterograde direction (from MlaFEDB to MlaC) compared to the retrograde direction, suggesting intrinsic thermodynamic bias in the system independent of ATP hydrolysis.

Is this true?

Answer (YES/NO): NO